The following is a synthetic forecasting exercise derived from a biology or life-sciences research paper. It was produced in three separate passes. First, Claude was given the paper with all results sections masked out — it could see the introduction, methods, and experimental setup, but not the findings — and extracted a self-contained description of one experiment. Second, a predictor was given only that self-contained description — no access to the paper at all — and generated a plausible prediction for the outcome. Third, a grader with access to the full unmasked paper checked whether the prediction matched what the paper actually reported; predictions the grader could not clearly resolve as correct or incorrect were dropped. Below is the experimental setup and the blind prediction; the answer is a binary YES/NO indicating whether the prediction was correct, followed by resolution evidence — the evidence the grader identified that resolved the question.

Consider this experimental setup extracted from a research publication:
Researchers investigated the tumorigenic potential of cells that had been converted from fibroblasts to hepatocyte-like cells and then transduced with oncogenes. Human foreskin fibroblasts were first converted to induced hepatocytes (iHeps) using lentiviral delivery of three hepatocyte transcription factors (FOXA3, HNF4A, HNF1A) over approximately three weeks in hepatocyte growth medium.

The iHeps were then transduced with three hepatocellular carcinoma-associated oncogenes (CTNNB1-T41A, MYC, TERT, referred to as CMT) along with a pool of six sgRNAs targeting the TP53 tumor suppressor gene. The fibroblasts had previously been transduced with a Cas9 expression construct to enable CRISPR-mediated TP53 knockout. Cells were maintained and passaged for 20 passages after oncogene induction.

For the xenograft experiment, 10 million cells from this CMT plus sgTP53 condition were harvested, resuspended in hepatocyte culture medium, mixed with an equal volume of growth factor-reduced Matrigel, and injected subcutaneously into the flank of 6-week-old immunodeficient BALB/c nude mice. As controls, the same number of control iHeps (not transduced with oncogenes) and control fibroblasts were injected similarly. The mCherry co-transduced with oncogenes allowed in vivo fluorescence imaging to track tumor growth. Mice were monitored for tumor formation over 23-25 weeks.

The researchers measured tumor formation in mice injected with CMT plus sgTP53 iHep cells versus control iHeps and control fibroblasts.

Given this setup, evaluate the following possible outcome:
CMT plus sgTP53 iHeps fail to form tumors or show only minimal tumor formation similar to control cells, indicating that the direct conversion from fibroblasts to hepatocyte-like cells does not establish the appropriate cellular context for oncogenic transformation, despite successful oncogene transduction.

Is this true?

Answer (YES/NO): NO